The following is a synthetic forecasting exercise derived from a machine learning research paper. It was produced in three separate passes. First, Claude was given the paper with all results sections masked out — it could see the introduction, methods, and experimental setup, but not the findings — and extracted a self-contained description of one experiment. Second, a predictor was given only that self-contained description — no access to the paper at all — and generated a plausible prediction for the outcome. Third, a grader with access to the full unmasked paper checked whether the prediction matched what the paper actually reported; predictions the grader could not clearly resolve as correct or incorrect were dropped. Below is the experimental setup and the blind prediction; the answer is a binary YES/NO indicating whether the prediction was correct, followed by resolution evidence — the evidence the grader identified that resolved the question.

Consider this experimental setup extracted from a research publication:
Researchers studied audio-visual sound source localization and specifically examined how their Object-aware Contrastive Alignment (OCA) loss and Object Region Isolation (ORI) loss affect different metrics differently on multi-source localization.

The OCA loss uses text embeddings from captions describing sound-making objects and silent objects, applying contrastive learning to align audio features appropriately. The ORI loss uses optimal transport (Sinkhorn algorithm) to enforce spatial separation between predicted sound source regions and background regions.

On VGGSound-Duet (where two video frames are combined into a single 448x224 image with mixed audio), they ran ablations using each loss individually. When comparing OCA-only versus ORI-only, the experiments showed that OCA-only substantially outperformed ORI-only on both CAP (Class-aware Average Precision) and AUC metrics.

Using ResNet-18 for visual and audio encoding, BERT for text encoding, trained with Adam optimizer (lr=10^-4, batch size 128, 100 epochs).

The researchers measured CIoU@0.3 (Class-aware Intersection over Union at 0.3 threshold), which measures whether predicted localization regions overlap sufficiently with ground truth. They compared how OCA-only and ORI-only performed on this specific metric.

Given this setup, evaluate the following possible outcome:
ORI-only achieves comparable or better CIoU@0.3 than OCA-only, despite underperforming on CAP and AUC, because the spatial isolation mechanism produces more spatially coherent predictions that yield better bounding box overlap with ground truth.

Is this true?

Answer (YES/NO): NO